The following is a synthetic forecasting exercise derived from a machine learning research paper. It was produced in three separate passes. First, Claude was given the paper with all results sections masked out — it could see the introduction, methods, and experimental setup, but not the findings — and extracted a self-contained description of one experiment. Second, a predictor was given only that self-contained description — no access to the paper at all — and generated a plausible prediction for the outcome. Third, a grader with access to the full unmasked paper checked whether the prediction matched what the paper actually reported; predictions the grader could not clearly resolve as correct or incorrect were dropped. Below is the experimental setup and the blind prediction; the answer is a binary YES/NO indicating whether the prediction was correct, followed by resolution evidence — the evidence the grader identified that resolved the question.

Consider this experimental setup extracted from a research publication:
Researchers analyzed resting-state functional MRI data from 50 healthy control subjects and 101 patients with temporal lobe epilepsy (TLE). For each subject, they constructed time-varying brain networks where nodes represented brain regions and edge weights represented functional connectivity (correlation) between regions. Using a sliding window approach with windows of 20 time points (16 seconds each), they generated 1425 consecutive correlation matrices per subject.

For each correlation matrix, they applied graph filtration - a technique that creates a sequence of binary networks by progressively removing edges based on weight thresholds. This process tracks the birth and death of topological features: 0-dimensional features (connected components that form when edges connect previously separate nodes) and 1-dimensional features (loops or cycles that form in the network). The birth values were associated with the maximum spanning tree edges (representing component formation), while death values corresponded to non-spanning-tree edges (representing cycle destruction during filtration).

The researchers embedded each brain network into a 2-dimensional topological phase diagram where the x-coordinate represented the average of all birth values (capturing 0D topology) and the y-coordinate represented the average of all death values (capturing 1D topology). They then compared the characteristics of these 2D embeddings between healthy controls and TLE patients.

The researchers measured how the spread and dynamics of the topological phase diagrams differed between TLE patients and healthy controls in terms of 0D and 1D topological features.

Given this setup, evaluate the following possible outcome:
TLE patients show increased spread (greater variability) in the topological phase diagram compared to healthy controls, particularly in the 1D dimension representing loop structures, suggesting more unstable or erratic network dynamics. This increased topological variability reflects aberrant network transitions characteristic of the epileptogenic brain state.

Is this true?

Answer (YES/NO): NO